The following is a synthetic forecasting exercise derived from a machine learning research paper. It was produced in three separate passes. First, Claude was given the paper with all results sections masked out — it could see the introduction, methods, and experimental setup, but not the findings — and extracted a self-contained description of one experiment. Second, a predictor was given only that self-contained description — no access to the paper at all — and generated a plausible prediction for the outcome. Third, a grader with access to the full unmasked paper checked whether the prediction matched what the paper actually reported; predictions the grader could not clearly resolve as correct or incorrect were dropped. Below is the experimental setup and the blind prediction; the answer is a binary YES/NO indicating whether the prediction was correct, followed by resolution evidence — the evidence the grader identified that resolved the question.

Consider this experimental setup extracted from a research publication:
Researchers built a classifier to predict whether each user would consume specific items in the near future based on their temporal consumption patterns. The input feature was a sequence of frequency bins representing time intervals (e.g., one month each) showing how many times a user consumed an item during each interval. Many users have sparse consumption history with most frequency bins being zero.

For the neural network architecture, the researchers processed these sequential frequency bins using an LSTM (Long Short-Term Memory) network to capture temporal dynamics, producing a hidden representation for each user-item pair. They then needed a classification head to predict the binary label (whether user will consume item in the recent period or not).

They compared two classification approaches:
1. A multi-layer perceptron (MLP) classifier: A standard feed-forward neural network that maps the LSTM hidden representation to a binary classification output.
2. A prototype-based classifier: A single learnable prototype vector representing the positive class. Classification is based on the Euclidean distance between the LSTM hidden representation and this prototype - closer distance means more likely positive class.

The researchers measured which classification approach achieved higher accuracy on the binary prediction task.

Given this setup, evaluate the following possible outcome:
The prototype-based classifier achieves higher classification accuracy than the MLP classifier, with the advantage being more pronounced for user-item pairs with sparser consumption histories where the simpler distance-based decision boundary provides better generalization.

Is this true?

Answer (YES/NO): NO